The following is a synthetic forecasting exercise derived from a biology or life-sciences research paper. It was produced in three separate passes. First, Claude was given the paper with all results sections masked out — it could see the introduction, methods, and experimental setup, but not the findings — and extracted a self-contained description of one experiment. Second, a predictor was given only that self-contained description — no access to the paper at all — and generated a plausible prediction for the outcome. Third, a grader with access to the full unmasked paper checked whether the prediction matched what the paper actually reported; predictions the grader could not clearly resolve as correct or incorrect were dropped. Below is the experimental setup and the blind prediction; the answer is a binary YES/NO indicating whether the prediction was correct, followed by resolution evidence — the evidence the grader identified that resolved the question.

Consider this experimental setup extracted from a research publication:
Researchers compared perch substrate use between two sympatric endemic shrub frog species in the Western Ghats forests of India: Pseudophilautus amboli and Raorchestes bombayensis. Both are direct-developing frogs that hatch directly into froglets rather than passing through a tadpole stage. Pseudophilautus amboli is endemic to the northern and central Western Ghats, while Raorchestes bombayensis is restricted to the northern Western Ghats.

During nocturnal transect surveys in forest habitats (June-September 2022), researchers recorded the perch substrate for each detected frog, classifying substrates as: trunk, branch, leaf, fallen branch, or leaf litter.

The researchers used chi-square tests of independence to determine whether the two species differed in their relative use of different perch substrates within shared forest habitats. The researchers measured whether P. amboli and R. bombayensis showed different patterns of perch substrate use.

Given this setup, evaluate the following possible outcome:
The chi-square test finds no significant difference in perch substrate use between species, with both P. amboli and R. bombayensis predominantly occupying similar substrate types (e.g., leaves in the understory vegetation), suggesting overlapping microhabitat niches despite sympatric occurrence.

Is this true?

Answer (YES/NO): NO